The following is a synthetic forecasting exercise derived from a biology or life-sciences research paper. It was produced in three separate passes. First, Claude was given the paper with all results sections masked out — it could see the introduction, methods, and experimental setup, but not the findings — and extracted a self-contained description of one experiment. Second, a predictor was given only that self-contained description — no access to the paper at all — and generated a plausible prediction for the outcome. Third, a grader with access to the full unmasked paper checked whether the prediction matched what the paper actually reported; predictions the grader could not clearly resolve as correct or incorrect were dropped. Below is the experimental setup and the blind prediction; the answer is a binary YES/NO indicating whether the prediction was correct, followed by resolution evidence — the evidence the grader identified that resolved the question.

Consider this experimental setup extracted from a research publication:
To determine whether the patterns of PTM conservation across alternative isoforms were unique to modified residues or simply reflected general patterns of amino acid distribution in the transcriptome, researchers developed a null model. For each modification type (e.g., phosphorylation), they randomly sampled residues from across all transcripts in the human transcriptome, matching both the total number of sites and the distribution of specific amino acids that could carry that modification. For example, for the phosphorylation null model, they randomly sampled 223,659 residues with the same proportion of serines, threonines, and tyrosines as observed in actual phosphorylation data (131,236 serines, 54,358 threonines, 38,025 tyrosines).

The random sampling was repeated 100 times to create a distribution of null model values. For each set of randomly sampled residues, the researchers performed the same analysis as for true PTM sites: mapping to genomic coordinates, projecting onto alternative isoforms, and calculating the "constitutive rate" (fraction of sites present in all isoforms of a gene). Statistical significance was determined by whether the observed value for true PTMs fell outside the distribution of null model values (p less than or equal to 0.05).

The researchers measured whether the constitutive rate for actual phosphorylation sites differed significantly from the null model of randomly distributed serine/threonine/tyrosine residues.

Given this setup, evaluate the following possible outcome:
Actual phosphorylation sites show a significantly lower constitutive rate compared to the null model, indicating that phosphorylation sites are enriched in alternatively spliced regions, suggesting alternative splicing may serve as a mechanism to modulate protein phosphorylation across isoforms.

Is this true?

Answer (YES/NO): YES